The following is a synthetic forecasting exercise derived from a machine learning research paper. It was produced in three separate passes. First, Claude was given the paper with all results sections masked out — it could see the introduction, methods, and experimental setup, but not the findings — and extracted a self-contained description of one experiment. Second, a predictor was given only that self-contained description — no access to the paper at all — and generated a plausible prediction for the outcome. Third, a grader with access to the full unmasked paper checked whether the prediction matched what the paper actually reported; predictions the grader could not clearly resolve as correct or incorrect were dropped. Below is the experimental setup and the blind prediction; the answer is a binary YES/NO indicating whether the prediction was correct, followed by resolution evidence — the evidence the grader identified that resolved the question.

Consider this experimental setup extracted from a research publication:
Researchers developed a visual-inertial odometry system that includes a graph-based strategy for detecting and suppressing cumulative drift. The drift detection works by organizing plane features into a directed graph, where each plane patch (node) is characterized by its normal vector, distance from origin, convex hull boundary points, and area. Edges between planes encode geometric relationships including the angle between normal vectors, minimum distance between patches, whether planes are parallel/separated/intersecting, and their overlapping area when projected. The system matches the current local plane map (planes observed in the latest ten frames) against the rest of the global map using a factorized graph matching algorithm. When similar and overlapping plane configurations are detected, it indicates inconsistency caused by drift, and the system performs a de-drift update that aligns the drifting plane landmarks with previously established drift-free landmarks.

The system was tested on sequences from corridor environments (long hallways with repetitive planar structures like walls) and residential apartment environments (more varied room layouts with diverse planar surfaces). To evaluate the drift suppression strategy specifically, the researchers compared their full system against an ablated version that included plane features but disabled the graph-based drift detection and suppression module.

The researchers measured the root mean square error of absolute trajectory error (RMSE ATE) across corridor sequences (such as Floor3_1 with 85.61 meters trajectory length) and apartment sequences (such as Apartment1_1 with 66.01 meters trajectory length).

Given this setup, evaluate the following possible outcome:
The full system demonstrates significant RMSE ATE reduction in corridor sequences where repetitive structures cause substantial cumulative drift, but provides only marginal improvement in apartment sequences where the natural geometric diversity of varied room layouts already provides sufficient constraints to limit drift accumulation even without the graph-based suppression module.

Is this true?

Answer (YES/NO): NO